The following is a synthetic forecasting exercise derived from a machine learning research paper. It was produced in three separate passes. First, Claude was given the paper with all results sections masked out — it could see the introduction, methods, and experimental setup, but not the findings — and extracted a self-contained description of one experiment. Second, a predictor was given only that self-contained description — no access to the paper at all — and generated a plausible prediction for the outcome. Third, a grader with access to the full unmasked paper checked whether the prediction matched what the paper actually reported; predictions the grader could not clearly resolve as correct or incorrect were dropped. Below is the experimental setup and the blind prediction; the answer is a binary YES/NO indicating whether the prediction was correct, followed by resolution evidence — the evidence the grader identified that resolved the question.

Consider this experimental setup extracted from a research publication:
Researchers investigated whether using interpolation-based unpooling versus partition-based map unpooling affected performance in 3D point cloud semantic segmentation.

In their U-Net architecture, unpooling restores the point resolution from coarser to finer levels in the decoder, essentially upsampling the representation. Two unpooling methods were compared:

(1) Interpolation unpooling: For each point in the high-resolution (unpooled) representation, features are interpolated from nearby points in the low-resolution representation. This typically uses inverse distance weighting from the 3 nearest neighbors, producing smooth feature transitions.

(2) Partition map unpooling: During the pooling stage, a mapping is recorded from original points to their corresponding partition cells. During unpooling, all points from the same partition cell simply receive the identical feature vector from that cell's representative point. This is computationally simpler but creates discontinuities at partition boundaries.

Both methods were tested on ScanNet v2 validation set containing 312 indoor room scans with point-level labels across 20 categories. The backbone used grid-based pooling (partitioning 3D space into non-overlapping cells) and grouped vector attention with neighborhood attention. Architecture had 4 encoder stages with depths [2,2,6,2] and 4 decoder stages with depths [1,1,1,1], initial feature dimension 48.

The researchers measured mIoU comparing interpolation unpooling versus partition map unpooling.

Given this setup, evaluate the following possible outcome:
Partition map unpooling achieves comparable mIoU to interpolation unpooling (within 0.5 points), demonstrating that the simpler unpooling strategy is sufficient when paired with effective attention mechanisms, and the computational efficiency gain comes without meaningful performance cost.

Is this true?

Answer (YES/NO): NO